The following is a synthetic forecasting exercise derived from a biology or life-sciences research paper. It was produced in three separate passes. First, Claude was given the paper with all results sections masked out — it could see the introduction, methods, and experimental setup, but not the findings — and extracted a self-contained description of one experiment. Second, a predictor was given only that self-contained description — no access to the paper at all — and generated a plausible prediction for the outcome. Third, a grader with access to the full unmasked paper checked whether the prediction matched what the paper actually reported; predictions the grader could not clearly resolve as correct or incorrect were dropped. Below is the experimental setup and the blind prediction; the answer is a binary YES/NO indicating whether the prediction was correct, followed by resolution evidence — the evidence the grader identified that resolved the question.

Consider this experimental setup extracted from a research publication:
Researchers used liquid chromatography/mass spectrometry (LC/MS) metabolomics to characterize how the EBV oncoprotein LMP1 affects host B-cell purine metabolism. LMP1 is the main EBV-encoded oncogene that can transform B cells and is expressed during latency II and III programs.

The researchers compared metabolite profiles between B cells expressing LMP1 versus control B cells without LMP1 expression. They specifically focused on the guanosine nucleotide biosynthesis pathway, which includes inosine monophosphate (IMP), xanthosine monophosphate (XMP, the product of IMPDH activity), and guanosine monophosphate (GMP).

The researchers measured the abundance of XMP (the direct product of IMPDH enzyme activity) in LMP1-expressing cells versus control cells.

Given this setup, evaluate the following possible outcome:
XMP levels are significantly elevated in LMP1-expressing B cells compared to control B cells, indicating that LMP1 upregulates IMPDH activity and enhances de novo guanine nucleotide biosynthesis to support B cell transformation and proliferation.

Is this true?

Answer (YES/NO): YES